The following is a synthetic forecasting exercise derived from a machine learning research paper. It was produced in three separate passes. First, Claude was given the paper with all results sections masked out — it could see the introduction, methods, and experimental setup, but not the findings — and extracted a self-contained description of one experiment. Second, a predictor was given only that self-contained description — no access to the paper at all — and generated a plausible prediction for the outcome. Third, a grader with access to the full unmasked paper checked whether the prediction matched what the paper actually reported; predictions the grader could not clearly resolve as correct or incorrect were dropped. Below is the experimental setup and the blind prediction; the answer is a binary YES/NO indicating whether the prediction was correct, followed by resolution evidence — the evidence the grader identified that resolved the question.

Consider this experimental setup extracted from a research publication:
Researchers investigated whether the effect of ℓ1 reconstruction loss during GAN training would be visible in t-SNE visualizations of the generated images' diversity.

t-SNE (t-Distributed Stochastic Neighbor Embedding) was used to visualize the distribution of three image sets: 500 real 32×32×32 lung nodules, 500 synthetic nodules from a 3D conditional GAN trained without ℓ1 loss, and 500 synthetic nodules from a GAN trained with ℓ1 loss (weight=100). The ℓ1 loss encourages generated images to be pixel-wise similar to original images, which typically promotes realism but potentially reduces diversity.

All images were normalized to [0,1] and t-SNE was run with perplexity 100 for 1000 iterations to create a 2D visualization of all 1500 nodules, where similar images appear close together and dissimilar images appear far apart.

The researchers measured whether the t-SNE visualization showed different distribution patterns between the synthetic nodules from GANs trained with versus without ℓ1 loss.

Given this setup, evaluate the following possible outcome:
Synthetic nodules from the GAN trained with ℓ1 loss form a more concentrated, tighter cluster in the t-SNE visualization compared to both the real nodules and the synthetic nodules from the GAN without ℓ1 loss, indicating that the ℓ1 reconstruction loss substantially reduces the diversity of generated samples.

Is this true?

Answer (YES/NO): NO